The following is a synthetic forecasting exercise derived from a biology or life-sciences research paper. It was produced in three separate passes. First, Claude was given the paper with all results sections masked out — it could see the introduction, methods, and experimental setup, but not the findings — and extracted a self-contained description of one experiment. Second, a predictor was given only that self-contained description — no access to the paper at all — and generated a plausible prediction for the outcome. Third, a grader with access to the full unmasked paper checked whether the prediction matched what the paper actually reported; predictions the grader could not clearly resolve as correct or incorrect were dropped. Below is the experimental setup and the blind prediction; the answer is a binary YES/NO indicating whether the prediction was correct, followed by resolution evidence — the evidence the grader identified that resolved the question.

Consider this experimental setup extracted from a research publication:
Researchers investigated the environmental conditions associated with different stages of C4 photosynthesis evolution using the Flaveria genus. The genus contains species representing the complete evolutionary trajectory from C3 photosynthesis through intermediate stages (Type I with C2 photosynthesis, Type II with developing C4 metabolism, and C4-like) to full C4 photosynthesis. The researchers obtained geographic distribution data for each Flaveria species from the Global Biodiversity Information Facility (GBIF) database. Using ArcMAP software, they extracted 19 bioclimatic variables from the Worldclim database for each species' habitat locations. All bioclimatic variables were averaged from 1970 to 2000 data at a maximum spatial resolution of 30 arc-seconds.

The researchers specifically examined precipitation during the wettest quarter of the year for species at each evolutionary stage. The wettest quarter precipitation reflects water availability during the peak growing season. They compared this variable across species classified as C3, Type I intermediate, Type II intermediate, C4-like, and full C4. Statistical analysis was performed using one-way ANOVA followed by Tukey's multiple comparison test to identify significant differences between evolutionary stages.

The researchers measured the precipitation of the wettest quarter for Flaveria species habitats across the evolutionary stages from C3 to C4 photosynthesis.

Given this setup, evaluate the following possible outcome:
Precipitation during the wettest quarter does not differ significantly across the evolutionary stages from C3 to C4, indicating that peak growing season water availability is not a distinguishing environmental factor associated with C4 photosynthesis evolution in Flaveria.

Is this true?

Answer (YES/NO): NO